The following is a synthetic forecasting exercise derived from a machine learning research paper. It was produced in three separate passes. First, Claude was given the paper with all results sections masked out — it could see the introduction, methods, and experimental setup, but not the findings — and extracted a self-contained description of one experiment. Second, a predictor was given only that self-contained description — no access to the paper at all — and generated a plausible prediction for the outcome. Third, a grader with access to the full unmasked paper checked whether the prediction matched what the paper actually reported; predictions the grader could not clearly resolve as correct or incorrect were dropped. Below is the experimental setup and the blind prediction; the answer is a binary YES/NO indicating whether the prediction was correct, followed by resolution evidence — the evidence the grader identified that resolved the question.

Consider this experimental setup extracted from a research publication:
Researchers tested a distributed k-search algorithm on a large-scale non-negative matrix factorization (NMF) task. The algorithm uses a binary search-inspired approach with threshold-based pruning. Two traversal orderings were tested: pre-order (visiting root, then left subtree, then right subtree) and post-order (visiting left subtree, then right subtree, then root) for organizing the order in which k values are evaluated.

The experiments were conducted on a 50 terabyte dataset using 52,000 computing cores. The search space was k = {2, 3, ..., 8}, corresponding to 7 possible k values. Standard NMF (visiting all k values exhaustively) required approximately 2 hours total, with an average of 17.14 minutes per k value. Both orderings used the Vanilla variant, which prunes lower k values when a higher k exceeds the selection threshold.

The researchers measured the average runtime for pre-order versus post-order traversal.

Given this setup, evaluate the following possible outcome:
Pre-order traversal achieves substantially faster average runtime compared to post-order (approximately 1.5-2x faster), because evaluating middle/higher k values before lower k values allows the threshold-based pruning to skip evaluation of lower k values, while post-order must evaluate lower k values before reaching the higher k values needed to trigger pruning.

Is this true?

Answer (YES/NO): YES